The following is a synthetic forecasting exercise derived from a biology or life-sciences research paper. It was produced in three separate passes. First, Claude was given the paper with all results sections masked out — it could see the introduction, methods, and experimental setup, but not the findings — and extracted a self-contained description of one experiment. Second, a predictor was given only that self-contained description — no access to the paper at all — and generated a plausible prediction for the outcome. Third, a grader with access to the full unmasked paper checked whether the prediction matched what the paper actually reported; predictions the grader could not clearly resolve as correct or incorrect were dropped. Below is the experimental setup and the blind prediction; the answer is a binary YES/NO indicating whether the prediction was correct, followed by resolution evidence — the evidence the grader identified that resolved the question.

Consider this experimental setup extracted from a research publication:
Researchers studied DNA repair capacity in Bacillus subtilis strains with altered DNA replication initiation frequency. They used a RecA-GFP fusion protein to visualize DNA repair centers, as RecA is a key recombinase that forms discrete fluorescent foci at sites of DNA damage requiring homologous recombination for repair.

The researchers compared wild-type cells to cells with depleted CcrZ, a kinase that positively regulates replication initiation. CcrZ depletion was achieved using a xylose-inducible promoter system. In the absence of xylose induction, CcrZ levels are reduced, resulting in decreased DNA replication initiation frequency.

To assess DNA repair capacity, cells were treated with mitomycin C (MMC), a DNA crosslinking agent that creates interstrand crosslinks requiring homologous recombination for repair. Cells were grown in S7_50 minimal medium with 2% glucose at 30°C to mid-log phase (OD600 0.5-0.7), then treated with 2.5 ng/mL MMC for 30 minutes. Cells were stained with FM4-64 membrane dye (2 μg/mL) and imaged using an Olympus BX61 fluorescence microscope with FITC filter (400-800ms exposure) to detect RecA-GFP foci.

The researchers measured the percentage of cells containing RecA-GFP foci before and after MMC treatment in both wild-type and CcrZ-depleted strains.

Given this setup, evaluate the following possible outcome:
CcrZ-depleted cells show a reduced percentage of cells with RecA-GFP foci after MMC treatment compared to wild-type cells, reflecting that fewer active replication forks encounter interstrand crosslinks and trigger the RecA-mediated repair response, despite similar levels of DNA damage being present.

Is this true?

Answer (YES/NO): YES